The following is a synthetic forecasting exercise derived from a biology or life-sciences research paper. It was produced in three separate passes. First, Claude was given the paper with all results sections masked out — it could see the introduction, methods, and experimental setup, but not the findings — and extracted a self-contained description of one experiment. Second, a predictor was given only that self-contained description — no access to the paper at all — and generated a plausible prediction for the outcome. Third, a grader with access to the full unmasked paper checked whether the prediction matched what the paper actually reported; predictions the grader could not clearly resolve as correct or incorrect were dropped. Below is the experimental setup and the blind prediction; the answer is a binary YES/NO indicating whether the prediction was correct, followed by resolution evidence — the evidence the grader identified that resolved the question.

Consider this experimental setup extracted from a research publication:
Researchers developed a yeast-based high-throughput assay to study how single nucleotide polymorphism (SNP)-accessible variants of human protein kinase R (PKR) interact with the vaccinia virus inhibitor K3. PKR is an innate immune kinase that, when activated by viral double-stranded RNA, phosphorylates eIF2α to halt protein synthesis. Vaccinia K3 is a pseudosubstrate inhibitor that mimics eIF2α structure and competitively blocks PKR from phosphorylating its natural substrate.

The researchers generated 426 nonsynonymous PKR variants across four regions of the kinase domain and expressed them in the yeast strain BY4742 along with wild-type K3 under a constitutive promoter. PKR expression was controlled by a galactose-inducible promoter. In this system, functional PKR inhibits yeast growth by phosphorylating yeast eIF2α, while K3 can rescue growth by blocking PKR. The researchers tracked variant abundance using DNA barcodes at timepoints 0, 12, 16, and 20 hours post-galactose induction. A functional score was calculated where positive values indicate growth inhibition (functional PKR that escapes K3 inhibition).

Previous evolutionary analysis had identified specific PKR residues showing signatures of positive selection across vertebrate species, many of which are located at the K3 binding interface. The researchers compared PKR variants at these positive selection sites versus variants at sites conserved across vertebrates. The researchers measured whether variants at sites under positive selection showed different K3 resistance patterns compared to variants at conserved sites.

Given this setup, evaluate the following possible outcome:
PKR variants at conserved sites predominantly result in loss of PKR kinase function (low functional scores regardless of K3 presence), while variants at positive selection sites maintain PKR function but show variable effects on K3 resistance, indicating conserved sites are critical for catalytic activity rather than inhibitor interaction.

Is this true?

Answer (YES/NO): NO